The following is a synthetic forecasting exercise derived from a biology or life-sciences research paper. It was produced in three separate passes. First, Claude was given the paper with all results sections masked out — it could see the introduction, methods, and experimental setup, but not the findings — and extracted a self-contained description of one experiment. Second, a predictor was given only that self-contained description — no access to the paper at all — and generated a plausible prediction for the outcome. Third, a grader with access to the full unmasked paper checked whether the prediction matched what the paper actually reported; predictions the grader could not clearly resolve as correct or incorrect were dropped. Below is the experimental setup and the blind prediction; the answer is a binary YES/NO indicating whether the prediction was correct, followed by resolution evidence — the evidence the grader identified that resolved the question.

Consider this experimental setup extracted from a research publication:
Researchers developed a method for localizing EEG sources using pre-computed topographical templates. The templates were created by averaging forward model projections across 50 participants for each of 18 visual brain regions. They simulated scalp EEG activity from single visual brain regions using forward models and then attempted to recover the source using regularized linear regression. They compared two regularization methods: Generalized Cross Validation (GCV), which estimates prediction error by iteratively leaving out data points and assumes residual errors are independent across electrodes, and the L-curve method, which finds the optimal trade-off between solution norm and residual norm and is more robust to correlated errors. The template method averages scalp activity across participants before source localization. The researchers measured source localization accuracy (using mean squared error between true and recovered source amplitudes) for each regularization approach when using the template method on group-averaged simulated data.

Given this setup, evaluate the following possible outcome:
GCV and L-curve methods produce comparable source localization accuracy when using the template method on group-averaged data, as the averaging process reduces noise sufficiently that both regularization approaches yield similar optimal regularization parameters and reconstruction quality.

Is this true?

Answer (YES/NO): NO